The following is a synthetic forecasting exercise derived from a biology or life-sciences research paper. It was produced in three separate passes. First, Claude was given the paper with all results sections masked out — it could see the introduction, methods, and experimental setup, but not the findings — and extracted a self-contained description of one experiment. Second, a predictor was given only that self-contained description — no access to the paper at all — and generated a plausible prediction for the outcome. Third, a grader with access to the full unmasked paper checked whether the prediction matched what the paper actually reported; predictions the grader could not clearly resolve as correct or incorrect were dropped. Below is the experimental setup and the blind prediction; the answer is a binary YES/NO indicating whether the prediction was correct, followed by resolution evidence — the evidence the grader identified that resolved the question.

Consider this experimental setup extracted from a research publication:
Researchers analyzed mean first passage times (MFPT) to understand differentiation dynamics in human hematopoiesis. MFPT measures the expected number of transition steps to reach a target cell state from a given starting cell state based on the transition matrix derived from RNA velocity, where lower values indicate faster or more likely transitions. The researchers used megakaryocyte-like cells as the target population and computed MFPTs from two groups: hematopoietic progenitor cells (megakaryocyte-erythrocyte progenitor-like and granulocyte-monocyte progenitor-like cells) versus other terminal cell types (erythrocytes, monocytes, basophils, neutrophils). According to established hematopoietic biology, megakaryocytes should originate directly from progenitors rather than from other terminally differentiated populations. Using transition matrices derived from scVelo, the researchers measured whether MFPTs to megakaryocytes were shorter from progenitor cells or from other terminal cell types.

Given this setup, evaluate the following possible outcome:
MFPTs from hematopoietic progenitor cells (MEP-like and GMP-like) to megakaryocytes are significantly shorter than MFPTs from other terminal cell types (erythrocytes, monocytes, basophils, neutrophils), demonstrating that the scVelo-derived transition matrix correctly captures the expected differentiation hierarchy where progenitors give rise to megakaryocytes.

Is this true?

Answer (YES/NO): NO